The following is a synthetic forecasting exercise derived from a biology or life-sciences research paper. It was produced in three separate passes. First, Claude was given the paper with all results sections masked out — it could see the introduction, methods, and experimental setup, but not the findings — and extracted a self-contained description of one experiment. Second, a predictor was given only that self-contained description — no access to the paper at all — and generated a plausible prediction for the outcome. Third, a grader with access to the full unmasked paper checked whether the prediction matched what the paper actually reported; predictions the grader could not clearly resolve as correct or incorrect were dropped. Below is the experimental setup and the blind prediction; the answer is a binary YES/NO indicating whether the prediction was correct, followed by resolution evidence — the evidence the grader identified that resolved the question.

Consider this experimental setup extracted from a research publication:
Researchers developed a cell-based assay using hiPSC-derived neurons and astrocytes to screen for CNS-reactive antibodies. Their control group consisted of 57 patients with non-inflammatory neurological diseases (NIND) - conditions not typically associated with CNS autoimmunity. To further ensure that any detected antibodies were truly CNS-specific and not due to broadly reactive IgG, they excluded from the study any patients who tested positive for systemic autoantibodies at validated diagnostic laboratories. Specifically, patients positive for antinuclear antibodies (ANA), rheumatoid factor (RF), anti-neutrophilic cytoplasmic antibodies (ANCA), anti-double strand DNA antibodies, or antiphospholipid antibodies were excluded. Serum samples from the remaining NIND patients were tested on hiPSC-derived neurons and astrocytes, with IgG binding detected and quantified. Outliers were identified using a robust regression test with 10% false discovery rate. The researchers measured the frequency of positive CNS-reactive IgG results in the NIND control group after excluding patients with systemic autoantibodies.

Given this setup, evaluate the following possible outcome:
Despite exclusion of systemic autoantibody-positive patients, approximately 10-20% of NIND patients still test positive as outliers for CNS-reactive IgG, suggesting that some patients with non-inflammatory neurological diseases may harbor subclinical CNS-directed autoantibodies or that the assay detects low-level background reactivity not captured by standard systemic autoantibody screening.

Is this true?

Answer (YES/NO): NO